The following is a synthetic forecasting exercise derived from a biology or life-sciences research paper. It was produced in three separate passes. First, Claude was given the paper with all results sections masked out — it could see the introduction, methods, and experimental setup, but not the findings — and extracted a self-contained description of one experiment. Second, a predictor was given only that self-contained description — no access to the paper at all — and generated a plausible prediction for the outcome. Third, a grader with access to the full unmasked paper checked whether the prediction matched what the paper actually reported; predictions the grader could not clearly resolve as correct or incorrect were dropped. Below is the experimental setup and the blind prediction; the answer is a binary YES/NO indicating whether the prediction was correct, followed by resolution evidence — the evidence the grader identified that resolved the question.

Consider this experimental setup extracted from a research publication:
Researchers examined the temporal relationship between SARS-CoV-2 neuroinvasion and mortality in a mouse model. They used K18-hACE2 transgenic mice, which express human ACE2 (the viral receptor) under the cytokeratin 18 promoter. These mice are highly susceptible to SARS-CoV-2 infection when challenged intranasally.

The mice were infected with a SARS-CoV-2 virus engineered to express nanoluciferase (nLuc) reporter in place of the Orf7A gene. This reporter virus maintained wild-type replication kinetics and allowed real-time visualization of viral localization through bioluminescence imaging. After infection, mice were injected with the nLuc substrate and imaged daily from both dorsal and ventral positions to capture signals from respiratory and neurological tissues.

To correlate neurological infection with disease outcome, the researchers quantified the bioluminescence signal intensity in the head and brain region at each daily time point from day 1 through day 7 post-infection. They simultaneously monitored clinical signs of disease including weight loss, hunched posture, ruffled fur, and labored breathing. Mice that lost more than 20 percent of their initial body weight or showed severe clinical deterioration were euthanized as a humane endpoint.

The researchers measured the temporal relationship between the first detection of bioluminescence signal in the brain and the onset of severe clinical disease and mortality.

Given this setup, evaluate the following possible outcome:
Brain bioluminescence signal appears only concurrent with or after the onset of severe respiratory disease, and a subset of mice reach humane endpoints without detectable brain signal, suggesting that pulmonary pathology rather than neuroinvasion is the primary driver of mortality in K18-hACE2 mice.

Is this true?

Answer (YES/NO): NO